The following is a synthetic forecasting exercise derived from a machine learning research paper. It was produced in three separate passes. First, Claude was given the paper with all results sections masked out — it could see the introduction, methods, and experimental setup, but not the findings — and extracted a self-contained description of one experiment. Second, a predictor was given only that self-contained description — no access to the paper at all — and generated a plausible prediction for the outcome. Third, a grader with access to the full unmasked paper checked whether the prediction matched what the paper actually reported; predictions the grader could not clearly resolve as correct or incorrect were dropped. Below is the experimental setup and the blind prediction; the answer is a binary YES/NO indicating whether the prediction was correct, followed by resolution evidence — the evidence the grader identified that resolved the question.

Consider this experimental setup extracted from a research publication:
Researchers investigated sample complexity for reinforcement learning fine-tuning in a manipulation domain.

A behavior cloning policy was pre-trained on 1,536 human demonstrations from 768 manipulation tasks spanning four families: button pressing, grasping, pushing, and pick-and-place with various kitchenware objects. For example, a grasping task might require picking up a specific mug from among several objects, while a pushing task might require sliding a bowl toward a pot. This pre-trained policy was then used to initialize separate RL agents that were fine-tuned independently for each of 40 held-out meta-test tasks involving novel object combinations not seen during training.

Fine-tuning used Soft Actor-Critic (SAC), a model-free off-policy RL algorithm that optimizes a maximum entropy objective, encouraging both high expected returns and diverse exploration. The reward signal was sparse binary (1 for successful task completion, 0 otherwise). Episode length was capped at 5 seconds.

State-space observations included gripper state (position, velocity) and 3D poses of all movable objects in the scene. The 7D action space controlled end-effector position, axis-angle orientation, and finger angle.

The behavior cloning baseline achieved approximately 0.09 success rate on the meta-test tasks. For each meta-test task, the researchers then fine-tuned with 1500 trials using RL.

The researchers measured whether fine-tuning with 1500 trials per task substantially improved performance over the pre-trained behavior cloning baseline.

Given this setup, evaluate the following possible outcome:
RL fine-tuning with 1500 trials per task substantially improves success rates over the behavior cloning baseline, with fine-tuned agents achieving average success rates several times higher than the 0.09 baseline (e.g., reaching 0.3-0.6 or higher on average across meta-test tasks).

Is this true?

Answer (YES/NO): NO